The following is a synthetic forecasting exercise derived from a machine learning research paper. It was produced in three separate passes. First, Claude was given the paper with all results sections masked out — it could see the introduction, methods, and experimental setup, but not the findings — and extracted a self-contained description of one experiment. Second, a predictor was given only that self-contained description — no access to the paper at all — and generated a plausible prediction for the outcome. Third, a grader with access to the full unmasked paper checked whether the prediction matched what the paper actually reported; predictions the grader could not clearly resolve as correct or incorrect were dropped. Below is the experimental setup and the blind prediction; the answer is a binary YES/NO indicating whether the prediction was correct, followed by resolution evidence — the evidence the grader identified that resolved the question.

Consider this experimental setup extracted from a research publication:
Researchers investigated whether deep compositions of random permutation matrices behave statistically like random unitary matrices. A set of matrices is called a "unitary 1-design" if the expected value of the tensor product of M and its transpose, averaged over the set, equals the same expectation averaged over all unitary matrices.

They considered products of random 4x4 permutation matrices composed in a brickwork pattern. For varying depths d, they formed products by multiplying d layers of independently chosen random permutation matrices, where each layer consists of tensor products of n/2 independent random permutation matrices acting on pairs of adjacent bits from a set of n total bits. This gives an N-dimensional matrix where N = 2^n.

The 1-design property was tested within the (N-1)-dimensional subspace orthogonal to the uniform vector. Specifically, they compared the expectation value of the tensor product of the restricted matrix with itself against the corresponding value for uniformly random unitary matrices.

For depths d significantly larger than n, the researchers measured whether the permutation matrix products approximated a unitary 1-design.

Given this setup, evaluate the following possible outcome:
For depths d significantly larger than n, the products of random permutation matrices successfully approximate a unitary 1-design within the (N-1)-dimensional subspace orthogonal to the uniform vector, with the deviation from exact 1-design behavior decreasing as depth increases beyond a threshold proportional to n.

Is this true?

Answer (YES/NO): YES